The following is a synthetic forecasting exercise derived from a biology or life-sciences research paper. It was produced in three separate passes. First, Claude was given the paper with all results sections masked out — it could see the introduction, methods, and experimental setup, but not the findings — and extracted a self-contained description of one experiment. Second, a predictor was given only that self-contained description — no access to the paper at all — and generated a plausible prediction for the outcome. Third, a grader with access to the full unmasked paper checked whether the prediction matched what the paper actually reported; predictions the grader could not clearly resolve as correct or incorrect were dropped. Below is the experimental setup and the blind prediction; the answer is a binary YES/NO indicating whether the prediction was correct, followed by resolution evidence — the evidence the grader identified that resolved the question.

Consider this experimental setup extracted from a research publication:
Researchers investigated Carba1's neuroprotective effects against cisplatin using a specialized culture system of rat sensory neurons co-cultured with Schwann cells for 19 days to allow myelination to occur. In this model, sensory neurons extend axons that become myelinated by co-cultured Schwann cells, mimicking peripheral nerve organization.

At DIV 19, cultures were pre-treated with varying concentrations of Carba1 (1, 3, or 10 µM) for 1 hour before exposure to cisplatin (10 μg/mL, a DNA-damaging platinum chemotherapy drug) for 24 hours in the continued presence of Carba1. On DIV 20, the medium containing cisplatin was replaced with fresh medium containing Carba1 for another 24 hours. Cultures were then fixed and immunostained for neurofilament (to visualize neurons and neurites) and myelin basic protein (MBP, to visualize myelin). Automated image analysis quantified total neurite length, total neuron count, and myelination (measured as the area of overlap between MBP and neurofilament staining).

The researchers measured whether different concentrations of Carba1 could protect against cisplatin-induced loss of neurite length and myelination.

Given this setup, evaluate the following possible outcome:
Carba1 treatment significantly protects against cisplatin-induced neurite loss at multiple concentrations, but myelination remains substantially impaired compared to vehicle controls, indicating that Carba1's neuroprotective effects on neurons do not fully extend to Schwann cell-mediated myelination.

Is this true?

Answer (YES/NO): NO